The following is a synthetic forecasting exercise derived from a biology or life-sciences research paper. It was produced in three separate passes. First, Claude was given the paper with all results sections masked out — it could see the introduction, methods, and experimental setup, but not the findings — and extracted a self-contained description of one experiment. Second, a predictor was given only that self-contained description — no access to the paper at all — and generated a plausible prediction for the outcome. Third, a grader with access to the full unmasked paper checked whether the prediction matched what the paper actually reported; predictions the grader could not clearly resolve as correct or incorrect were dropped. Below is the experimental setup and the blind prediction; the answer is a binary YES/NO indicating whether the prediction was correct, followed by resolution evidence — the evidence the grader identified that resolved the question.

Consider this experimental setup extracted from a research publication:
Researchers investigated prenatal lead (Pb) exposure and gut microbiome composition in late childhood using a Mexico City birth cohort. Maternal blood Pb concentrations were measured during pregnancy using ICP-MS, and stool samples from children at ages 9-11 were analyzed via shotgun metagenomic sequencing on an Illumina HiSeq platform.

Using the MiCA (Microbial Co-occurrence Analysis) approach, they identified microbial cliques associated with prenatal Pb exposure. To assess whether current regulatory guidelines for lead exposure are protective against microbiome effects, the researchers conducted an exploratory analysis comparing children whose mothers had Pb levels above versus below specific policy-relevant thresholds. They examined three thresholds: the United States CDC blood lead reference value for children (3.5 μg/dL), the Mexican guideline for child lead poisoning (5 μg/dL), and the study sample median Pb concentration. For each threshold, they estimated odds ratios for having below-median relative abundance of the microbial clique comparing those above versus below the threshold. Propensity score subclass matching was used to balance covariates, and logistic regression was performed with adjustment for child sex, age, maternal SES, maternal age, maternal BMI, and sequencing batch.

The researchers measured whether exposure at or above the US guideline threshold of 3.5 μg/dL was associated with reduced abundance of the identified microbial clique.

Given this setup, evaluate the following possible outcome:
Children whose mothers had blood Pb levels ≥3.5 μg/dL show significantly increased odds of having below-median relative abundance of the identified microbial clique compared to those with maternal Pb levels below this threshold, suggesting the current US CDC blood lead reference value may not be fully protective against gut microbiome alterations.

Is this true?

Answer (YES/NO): YES